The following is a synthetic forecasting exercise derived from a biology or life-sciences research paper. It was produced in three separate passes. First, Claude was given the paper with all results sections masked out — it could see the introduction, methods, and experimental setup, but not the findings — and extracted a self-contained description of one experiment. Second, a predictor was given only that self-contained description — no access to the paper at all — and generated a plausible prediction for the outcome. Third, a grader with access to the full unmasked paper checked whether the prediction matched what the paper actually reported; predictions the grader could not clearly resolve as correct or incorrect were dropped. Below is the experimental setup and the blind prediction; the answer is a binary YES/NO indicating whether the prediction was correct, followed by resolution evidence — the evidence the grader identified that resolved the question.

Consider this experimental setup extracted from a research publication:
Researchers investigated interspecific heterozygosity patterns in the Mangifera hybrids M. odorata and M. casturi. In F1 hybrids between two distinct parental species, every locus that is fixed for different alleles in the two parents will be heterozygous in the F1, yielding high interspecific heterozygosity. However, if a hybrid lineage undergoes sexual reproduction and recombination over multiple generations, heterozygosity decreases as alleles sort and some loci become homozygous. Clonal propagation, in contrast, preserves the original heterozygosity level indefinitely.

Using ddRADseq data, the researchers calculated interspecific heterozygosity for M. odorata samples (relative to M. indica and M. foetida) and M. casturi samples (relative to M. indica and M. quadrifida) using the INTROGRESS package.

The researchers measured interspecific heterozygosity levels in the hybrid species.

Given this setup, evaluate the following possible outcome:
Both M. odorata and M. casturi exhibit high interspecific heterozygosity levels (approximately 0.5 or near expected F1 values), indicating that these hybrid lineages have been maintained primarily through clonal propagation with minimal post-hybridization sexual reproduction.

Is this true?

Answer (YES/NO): NO